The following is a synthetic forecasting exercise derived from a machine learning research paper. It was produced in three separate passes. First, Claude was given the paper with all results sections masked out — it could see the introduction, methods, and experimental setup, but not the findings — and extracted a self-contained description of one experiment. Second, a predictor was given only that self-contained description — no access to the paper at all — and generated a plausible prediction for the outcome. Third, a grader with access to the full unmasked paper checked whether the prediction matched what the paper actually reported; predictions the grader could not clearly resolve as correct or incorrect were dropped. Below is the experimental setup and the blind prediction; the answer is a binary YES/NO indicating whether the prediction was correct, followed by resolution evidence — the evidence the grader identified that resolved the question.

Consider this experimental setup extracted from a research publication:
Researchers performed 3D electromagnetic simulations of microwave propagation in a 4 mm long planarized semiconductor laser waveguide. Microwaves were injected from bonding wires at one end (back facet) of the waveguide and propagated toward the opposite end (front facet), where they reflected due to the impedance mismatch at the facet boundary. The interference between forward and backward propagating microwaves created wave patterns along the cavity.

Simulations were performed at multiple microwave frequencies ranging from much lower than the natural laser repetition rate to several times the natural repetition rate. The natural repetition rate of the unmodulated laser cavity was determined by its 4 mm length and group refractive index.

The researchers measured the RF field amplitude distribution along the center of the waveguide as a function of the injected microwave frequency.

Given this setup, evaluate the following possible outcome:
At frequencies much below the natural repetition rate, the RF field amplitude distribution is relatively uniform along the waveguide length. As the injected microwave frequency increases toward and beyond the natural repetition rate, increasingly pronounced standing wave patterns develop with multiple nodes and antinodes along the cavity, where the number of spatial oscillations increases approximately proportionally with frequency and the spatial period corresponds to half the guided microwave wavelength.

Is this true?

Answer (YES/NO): YES